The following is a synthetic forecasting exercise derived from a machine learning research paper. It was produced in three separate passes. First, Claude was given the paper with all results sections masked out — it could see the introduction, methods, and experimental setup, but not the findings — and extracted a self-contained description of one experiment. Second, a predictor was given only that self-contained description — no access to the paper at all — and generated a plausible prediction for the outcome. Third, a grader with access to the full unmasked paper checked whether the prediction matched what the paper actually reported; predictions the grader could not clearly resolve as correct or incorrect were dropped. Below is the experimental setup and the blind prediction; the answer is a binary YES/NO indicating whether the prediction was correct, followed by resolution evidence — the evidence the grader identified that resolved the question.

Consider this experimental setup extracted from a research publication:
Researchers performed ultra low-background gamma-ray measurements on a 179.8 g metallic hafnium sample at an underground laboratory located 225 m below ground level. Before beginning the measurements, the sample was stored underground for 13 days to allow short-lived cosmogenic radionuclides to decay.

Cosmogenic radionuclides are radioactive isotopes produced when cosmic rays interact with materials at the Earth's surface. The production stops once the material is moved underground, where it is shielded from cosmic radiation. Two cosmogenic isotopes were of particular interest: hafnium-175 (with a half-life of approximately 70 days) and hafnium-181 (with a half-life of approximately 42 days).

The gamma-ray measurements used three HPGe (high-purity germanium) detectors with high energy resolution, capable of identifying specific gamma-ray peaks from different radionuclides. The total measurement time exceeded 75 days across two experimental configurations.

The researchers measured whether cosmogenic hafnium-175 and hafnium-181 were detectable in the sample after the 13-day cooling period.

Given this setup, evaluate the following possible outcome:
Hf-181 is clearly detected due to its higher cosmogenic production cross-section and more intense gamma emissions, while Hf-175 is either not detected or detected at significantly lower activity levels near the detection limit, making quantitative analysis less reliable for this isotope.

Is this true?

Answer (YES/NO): NO